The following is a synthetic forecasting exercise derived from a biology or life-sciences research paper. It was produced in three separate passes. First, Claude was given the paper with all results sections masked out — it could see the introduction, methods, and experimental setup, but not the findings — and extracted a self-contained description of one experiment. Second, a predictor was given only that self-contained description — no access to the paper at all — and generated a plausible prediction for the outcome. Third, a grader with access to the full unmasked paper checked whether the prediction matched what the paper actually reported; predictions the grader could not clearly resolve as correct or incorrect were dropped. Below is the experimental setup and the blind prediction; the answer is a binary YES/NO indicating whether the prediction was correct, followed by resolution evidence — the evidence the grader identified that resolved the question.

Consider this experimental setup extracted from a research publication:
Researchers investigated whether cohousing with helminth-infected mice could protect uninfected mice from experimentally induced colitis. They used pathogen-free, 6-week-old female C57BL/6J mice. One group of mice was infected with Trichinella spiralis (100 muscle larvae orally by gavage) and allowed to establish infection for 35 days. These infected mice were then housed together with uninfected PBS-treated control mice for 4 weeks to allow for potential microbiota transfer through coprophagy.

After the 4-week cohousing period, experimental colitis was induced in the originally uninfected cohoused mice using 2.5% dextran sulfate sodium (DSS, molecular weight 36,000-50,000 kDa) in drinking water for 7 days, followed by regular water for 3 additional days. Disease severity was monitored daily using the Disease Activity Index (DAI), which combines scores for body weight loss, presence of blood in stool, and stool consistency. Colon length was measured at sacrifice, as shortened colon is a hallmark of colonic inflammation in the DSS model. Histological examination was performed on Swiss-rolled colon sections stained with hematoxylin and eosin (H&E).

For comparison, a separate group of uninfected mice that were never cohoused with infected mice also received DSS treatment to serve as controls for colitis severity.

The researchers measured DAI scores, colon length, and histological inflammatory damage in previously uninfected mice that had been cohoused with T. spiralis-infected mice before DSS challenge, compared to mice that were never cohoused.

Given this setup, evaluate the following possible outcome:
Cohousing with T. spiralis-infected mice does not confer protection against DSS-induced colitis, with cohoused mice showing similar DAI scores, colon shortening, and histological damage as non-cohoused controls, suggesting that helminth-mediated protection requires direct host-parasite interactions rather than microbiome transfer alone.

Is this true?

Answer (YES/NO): NO